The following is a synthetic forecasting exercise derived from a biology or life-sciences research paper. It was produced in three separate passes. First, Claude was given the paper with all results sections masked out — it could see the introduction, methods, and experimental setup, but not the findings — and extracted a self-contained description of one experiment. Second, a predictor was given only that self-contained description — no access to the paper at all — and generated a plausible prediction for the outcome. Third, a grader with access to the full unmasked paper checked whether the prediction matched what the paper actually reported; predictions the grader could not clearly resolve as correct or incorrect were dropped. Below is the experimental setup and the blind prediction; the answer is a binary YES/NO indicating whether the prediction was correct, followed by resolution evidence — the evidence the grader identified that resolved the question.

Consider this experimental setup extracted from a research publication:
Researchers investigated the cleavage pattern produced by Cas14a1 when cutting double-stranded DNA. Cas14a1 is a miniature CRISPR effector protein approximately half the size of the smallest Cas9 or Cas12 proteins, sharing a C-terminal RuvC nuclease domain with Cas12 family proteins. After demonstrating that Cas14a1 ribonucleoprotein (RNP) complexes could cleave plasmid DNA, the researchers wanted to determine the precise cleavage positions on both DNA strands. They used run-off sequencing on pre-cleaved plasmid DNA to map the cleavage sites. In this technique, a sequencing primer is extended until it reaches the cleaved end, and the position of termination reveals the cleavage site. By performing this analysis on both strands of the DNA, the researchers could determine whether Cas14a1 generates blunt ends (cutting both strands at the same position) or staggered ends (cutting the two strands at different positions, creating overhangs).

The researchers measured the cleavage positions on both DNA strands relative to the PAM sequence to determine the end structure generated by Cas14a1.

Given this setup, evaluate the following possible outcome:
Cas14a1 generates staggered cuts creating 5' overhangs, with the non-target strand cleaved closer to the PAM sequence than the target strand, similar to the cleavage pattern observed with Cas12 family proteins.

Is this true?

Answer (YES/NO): YES